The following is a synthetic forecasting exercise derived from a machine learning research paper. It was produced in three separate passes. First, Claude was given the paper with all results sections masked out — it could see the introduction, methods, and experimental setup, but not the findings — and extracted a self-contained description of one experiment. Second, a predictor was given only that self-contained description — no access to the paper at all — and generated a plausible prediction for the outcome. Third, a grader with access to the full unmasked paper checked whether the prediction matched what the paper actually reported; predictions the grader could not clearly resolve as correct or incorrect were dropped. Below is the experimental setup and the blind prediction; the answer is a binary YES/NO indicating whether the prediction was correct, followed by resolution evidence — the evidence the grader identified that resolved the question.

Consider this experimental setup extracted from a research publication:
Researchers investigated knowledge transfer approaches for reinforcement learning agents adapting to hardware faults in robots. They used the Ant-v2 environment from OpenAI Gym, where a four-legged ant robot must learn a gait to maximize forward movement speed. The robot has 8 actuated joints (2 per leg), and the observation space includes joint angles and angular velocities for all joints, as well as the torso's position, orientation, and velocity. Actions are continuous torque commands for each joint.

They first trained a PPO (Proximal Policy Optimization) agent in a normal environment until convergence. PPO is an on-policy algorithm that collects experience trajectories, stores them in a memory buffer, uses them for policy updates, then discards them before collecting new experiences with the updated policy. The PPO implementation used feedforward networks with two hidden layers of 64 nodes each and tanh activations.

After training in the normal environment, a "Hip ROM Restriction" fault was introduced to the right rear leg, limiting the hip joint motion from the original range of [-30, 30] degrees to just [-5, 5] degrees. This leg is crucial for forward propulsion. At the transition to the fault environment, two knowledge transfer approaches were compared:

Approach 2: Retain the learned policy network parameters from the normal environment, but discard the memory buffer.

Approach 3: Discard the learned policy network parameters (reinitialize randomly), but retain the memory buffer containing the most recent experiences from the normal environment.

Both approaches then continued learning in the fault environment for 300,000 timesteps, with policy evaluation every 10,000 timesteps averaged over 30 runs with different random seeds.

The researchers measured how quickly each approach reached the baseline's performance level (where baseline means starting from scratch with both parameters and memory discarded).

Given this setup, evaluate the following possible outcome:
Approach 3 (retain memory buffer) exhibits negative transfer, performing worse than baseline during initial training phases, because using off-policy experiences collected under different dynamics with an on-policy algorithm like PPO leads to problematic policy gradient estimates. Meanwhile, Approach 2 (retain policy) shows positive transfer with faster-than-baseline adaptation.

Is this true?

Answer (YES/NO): NO